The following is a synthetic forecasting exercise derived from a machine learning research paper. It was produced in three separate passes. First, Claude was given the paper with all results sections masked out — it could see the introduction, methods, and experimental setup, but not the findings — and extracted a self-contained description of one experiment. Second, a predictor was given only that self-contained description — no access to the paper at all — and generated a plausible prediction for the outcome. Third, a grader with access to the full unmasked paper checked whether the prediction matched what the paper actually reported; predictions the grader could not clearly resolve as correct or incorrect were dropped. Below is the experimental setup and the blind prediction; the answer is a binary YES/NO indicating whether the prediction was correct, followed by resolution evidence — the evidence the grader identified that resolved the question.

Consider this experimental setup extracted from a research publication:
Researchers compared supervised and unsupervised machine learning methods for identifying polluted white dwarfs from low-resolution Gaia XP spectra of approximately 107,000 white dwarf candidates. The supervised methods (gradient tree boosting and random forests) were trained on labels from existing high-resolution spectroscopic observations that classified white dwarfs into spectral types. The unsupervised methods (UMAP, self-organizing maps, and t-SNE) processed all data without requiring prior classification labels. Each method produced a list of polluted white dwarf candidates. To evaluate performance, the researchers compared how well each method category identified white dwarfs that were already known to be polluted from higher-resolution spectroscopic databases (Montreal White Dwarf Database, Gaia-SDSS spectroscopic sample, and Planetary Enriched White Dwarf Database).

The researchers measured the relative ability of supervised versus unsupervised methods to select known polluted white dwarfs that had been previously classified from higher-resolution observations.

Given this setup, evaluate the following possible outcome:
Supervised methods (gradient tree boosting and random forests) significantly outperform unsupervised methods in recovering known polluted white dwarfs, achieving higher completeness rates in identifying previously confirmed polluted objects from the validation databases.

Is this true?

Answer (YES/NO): YES